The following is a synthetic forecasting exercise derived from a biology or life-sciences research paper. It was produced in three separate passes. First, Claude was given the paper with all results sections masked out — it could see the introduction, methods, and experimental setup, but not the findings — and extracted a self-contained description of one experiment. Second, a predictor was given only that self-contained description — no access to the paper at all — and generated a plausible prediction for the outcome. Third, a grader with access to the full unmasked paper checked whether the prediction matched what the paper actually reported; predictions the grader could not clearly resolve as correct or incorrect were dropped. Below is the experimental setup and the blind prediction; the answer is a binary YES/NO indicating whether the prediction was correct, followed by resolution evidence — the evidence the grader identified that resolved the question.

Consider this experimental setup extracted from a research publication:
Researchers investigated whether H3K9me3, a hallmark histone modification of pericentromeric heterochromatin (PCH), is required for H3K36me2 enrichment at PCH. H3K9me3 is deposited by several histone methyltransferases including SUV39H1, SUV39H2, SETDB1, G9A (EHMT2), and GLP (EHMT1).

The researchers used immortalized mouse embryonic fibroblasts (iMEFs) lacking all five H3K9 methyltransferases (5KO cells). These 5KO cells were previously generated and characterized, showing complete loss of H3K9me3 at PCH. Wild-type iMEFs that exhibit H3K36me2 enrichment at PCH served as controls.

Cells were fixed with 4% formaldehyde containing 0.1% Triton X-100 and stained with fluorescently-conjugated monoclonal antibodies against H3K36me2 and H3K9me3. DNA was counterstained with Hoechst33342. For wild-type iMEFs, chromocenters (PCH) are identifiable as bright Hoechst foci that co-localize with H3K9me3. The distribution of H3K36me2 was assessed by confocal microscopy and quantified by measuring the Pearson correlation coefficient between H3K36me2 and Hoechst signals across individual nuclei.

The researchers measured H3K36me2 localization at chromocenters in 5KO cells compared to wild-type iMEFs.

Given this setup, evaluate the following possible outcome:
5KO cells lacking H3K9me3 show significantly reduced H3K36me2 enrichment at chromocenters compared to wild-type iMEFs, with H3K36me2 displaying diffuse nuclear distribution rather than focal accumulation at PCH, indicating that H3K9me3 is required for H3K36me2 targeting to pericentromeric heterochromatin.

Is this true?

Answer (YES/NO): NO